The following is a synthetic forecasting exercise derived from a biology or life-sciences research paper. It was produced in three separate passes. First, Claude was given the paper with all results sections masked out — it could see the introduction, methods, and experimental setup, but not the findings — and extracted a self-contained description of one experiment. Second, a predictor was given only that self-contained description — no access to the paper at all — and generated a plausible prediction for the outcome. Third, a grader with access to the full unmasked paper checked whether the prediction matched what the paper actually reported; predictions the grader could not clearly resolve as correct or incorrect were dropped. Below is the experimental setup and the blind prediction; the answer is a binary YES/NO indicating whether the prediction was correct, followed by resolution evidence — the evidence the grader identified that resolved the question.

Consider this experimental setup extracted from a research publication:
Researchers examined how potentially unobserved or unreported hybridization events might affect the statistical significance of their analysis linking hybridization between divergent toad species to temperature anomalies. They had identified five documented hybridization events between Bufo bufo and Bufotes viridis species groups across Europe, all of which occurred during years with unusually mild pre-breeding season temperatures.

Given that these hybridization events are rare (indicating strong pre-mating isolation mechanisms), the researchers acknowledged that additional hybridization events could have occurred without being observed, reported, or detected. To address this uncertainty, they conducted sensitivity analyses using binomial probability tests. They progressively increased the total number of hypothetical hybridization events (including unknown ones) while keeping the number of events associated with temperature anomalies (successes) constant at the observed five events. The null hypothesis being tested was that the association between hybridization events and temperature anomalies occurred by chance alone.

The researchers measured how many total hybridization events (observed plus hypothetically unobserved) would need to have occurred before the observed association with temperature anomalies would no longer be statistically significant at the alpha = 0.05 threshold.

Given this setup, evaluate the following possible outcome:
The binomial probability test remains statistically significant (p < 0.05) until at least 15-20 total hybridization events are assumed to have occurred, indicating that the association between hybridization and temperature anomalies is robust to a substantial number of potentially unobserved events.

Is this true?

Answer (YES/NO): NO